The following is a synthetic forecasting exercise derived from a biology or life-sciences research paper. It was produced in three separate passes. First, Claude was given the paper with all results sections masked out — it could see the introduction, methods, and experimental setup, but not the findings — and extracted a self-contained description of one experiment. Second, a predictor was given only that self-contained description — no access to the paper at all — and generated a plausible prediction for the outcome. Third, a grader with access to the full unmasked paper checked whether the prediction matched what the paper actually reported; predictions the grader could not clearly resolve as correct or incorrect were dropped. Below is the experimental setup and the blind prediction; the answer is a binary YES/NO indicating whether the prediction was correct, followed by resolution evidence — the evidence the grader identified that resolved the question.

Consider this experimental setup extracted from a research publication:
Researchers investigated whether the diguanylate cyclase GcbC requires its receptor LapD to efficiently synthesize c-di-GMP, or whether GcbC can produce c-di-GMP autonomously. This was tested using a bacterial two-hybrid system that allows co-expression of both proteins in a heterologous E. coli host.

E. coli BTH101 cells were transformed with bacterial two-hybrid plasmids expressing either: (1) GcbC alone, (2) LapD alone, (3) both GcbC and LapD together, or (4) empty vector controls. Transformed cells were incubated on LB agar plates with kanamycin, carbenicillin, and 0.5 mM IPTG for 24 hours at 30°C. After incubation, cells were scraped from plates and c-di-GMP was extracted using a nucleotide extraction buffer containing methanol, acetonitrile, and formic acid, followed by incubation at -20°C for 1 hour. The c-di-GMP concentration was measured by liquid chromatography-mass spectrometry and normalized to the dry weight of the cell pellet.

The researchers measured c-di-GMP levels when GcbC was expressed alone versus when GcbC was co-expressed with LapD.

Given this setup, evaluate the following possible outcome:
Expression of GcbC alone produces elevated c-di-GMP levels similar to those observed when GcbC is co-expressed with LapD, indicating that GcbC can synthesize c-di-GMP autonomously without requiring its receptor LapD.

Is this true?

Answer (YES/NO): NO